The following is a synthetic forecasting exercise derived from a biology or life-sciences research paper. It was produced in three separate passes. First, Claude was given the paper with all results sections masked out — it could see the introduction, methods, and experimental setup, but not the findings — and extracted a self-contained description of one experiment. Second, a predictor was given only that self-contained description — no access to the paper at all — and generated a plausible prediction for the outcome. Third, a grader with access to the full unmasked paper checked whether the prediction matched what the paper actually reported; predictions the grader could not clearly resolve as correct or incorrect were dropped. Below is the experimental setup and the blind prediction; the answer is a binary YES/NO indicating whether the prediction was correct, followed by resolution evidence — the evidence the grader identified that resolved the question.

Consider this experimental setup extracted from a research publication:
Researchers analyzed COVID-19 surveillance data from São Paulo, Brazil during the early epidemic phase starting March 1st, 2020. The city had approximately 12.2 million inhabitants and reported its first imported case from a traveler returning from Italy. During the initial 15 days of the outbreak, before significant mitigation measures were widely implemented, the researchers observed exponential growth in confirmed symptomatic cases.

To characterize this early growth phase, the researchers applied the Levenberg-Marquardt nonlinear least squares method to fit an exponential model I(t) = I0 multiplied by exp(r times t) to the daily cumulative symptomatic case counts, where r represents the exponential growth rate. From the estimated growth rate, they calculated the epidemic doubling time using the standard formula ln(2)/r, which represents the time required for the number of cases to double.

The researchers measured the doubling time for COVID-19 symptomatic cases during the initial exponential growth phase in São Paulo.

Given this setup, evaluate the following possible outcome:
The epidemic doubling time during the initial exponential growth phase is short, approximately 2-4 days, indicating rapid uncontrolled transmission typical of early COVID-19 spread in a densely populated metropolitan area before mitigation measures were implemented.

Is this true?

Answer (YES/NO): YES